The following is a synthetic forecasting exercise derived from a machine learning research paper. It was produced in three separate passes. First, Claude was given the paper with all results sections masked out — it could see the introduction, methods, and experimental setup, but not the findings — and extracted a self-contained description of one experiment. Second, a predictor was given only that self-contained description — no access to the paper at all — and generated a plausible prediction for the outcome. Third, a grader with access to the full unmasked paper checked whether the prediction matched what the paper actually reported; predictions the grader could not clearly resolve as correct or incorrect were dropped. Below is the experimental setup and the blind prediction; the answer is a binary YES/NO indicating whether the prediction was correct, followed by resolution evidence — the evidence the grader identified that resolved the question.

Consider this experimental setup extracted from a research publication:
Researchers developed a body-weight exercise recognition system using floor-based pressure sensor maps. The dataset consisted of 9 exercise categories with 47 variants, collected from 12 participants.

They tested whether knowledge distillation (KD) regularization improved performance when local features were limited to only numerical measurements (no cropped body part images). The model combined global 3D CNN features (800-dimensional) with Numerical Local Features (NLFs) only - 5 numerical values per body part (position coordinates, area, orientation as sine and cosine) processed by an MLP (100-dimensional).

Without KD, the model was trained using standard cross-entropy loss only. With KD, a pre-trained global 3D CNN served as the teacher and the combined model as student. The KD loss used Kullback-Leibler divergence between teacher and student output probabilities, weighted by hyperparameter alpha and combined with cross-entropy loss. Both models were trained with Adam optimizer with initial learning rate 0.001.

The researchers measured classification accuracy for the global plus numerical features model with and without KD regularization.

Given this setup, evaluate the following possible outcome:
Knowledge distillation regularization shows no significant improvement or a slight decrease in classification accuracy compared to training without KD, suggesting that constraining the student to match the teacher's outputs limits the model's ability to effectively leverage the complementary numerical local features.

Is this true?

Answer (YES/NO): NO